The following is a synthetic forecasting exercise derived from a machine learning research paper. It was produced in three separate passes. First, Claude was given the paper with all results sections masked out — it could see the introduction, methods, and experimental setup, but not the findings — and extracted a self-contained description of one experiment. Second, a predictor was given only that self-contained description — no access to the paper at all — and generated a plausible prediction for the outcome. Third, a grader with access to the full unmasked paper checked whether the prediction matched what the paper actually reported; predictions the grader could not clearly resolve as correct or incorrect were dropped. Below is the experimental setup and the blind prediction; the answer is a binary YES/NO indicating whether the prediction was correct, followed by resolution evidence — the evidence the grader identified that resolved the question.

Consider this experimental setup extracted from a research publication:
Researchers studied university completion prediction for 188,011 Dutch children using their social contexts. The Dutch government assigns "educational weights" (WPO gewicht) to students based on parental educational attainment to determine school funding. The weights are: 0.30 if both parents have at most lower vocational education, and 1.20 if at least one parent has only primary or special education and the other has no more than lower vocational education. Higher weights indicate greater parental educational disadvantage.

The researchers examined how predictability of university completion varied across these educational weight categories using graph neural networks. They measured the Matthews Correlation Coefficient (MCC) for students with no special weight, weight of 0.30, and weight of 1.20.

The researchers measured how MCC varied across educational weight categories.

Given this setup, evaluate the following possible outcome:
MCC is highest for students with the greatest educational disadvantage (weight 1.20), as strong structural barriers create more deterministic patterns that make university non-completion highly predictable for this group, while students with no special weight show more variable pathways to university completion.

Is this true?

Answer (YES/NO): NO